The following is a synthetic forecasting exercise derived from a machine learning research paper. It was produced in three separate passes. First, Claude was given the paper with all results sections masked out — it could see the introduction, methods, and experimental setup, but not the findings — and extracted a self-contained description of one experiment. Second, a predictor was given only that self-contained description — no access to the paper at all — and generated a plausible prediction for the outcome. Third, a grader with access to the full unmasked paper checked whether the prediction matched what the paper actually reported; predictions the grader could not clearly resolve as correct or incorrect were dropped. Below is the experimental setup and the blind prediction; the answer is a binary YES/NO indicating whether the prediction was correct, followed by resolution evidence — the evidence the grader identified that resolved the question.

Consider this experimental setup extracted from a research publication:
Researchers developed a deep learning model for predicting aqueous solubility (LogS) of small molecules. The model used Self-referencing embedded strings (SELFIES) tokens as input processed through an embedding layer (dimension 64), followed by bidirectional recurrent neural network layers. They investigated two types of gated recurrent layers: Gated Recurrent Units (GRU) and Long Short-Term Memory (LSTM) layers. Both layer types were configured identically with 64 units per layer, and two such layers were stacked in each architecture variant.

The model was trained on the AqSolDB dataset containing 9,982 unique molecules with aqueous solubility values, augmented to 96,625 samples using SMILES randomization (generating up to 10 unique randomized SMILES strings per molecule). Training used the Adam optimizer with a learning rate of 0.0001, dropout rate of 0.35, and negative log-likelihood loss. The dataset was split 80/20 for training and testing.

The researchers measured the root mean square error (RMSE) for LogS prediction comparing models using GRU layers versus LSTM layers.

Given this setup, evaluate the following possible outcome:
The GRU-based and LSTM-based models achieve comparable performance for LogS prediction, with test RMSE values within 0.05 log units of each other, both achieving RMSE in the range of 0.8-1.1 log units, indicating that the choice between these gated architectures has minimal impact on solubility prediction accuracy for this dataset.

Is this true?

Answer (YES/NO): NO